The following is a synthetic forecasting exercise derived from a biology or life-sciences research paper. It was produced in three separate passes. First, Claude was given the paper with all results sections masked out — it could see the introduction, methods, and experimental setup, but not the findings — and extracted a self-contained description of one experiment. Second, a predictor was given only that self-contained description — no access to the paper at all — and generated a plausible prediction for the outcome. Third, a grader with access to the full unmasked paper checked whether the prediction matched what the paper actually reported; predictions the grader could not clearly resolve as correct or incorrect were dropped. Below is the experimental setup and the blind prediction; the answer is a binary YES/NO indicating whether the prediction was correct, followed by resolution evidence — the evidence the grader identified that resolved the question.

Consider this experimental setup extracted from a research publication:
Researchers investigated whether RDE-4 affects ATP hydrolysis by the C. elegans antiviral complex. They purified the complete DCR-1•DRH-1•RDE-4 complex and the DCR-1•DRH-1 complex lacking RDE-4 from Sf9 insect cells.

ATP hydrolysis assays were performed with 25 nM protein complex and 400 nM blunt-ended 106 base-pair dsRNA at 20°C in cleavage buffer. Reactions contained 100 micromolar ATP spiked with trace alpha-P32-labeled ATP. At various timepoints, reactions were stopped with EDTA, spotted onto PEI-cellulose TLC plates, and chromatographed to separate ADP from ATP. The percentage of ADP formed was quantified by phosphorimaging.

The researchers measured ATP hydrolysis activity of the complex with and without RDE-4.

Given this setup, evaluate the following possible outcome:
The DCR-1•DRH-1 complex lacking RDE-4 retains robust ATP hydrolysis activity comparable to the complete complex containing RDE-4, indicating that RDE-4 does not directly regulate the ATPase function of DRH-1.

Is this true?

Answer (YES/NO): NO